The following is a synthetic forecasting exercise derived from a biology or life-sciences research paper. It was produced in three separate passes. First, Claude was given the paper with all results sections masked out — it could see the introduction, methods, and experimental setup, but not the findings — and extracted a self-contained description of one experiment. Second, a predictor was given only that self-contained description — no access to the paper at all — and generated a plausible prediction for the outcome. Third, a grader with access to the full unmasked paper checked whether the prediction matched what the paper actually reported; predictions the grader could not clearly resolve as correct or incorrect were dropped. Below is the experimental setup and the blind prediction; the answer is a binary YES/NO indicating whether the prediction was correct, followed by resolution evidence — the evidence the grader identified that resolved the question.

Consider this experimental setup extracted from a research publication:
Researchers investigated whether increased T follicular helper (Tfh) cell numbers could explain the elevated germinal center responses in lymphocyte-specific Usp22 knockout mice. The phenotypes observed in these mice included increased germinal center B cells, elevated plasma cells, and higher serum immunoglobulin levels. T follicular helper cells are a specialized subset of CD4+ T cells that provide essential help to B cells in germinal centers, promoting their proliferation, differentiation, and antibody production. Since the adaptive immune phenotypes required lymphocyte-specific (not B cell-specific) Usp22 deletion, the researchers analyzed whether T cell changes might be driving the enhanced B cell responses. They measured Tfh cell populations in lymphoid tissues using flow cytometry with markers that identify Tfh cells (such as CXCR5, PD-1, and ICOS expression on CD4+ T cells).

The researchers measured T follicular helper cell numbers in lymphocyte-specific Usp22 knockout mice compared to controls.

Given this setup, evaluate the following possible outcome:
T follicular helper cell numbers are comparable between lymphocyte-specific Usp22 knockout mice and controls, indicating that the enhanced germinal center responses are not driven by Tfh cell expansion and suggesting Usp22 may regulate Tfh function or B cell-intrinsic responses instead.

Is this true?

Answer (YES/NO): NO